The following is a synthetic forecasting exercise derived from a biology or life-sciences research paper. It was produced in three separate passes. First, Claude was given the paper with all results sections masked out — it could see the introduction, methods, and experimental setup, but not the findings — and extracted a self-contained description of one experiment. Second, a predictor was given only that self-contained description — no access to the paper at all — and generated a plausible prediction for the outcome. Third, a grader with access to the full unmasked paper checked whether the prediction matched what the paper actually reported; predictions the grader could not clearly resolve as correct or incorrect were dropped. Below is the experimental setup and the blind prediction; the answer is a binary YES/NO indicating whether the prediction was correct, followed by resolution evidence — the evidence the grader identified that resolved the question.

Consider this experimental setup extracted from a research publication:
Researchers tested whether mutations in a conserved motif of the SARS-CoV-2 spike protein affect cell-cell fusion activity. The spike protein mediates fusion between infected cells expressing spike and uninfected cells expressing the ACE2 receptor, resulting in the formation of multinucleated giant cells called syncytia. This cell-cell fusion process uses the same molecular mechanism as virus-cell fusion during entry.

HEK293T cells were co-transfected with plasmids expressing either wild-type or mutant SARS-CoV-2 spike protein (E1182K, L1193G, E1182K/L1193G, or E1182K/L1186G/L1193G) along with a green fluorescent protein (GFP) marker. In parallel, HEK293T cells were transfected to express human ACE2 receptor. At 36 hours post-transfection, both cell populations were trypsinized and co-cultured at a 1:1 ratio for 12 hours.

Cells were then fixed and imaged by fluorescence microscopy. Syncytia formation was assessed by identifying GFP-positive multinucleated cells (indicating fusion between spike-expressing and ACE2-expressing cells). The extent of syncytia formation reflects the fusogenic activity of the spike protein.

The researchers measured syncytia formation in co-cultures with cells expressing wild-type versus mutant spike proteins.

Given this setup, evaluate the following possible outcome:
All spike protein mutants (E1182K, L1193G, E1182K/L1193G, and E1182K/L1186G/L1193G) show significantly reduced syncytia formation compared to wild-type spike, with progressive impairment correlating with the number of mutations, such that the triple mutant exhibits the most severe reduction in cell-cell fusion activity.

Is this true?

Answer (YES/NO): NO